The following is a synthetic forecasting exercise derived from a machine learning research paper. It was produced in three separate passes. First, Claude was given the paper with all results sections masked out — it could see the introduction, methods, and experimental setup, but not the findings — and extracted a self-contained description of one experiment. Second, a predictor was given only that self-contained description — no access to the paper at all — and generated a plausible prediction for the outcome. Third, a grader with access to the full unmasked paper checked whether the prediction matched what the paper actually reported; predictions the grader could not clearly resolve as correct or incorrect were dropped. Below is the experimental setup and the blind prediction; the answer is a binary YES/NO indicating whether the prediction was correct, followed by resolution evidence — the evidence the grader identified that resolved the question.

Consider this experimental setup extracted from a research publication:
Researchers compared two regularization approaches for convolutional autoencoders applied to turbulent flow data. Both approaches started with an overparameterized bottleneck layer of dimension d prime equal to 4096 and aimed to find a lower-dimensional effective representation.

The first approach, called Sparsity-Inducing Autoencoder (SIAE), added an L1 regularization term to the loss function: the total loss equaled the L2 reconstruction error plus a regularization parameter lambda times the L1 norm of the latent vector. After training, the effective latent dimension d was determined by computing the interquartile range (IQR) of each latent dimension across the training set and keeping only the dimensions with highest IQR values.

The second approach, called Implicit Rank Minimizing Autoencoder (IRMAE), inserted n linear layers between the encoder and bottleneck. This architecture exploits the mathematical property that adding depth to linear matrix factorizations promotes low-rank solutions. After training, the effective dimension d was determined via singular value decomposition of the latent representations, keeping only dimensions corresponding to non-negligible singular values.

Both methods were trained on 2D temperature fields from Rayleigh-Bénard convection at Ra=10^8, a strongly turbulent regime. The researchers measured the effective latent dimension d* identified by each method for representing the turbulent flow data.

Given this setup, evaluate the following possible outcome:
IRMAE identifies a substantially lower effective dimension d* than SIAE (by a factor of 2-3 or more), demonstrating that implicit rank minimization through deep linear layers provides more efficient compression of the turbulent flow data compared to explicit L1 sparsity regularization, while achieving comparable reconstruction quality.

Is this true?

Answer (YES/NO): NO